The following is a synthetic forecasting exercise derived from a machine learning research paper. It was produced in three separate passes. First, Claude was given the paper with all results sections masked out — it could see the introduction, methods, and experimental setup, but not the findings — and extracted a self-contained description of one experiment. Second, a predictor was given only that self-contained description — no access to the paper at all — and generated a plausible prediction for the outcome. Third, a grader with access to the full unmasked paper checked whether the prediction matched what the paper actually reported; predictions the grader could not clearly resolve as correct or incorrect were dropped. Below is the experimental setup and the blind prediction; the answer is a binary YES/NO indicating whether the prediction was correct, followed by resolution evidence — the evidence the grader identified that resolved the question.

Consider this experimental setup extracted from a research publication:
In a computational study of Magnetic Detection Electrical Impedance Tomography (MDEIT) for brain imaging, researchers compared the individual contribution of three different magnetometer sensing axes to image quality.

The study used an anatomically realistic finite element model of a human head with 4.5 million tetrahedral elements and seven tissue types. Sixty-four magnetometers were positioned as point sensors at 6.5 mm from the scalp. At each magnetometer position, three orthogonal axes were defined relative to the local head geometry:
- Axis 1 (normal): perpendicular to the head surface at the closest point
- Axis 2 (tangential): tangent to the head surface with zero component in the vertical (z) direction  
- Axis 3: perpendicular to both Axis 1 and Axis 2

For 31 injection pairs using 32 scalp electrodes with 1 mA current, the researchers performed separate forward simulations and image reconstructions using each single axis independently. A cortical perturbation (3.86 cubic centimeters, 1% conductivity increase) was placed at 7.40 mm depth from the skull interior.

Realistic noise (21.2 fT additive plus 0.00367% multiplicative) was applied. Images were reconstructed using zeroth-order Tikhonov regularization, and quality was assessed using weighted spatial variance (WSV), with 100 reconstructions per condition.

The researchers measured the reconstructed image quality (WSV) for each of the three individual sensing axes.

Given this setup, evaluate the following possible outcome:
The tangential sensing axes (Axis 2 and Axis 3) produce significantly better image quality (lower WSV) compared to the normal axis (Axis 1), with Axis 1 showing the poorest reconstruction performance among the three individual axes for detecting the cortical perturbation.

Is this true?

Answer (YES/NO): NO